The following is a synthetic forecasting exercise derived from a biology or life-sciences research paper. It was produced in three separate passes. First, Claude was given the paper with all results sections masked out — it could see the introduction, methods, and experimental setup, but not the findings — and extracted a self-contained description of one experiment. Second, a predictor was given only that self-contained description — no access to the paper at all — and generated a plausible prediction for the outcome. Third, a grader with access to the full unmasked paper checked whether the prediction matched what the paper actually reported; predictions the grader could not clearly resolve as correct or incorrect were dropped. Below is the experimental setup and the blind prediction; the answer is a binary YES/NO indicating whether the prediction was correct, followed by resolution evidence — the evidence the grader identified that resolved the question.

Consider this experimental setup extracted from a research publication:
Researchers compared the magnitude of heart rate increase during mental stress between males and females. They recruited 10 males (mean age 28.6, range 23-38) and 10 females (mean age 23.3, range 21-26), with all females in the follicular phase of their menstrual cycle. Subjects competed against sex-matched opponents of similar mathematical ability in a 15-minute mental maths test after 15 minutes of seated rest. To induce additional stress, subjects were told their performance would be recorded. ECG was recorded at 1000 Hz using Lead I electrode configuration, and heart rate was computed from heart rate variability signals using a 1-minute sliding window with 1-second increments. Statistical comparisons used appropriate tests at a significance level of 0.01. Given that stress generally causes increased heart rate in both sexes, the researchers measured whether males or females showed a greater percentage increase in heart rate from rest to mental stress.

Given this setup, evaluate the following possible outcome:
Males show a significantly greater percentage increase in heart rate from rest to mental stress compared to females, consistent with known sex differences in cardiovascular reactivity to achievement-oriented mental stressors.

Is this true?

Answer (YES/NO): YES